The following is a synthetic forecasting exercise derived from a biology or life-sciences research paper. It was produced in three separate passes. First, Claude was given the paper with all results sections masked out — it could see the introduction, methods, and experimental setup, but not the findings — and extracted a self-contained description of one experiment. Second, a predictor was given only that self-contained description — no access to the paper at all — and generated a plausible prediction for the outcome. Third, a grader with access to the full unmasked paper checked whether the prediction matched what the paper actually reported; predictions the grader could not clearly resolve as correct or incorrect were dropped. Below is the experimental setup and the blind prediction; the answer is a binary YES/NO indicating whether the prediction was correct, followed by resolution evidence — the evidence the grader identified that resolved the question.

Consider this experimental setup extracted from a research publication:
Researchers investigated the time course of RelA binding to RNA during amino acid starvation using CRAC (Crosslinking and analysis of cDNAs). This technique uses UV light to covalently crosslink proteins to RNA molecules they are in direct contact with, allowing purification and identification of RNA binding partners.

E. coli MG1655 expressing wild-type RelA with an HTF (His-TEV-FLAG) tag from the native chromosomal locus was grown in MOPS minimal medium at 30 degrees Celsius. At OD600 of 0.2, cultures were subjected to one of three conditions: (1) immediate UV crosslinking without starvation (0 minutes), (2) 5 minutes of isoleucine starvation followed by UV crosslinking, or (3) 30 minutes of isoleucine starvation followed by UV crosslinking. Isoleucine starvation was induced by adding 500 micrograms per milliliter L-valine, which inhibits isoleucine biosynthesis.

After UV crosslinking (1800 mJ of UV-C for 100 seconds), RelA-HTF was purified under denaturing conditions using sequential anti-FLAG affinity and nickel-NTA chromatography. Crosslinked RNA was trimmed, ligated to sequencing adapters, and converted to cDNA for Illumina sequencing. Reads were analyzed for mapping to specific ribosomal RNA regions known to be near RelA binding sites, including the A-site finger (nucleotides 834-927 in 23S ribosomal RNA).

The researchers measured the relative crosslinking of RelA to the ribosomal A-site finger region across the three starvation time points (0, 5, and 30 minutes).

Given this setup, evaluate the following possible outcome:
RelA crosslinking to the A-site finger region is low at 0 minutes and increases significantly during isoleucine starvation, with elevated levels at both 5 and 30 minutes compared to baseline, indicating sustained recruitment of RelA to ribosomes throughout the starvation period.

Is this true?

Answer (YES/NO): YES